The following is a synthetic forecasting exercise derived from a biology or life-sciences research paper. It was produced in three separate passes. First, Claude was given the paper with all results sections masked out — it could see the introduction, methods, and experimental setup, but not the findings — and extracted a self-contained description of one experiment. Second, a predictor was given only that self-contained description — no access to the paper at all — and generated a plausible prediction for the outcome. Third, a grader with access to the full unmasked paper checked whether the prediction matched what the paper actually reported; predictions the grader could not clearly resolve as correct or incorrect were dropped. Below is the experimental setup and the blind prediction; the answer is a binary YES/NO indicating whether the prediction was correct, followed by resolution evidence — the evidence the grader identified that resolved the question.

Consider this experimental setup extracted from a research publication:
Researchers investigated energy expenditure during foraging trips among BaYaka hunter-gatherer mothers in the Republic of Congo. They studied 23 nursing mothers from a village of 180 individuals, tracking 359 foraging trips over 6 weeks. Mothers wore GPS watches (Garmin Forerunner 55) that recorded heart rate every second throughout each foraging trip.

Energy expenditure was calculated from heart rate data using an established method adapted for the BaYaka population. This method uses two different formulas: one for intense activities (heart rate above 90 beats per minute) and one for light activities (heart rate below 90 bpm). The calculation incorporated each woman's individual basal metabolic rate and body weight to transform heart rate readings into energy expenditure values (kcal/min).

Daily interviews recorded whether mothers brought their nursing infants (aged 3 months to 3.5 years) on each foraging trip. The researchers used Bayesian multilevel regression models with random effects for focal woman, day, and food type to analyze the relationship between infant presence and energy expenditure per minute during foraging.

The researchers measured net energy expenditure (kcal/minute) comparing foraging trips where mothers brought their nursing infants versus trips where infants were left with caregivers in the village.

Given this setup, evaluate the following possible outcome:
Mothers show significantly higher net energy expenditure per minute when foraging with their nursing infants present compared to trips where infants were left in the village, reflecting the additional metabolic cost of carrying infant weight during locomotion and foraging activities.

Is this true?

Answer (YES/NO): NO